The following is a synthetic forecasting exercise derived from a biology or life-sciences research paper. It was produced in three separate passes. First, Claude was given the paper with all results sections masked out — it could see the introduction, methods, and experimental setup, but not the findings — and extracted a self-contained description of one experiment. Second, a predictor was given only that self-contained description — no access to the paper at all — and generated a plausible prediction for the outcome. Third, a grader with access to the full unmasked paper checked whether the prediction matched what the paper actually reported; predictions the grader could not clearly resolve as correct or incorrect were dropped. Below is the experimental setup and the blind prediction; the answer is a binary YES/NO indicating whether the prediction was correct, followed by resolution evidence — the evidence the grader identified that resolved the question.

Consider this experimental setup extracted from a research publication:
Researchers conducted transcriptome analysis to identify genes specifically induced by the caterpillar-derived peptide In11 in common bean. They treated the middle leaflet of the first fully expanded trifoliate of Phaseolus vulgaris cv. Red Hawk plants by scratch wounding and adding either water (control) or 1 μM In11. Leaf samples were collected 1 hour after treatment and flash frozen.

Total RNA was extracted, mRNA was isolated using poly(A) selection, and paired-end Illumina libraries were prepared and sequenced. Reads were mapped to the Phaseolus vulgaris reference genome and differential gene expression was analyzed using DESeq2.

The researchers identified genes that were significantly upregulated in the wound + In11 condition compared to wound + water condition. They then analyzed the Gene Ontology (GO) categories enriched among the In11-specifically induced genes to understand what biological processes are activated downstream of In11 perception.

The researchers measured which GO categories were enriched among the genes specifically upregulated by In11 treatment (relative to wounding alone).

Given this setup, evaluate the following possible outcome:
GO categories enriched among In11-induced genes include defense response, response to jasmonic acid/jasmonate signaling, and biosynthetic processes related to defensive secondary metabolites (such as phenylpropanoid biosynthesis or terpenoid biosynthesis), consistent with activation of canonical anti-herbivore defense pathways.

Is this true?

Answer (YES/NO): NO